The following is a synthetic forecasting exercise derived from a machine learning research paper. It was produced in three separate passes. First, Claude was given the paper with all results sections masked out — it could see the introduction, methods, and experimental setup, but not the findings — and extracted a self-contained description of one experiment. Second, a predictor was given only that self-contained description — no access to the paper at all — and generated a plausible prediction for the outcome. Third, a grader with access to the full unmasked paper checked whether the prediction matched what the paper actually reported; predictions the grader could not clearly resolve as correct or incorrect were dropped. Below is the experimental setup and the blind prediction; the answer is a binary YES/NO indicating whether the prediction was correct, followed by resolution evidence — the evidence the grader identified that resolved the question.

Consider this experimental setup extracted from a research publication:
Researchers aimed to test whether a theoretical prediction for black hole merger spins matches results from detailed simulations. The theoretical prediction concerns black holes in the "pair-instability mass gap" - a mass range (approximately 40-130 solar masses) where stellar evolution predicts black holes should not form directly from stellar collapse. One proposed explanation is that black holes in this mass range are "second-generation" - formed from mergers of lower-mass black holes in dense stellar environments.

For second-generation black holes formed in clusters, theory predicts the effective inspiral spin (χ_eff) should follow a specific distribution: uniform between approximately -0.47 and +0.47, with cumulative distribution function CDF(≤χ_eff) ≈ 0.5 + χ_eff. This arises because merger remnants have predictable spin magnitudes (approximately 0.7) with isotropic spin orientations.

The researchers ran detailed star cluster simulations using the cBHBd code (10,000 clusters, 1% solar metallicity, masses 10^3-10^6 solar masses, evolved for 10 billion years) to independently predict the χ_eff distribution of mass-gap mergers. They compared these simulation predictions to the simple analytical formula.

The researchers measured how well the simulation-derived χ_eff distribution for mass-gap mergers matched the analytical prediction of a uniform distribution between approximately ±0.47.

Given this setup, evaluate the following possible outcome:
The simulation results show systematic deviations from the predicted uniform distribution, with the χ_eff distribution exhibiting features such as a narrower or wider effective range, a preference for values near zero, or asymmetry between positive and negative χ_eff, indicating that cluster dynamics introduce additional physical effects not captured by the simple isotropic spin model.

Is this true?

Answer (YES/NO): NO